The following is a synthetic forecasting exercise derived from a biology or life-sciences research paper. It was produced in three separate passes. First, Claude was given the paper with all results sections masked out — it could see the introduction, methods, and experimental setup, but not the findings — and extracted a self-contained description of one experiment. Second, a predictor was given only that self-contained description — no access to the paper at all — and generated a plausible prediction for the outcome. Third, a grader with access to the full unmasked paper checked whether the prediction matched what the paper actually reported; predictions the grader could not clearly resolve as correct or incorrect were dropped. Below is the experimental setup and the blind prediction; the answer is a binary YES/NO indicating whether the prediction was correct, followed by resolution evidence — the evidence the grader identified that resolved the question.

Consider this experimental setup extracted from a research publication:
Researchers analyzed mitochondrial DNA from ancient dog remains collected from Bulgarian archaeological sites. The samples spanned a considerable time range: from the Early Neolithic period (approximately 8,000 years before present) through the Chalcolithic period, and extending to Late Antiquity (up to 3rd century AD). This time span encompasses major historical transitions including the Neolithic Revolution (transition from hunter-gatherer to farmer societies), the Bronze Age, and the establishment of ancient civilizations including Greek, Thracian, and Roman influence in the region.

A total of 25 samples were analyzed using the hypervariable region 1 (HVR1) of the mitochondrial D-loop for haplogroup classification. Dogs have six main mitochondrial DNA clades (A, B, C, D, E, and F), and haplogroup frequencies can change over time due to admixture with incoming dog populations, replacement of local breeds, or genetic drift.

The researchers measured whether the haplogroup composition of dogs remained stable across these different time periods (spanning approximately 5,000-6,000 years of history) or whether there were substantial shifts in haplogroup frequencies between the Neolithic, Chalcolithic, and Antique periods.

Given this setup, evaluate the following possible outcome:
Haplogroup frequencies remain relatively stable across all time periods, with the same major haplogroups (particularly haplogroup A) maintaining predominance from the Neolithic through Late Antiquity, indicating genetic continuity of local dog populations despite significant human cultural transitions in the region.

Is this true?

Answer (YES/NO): YES